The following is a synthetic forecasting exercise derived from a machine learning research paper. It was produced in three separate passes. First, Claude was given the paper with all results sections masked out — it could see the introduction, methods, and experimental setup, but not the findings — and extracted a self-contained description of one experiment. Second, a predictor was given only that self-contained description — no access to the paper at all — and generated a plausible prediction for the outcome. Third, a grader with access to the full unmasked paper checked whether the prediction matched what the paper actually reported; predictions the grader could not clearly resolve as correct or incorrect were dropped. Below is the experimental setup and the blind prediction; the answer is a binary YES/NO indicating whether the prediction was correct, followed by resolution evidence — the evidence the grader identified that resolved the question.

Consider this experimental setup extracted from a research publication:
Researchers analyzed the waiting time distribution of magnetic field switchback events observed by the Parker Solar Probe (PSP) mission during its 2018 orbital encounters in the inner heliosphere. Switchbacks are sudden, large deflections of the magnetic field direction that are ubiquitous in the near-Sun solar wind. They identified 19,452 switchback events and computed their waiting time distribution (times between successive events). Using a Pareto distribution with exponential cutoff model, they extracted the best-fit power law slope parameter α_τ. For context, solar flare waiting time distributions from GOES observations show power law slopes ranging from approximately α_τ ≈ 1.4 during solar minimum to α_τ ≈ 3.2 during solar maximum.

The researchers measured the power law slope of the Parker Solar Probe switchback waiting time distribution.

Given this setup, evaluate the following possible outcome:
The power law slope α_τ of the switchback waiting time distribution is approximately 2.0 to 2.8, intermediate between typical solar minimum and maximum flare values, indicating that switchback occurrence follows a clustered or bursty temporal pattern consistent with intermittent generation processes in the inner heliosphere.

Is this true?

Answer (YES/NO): NO